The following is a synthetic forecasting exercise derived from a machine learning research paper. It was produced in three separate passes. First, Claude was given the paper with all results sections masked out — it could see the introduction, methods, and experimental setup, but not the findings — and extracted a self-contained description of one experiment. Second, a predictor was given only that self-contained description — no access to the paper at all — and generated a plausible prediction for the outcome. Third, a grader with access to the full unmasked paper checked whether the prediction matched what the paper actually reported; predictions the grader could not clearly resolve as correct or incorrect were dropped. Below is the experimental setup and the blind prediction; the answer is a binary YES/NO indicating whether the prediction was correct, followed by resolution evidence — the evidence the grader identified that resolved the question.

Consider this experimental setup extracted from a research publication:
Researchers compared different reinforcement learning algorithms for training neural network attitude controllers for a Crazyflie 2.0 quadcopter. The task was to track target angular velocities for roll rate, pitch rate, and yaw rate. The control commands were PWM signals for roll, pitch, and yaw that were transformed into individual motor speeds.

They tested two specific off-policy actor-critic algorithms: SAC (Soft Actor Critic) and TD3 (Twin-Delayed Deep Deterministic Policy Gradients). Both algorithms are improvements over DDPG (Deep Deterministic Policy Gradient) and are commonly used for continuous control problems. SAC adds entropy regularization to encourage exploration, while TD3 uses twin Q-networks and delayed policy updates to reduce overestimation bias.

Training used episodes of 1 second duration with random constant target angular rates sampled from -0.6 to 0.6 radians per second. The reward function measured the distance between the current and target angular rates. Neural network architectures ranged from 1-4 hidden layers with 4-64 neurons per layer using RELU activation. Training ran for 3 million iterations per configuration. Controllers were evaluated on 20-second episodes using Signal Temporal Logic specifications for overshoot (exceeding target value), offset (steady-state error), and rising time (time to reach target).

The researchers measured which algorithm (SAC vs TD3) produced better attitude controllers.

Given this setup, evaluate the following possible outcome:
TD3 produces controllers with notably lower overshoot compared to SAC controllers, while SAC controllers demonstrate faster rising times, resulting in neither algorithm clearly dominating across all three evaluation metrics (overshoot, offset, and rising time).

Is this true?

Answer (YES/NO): NO